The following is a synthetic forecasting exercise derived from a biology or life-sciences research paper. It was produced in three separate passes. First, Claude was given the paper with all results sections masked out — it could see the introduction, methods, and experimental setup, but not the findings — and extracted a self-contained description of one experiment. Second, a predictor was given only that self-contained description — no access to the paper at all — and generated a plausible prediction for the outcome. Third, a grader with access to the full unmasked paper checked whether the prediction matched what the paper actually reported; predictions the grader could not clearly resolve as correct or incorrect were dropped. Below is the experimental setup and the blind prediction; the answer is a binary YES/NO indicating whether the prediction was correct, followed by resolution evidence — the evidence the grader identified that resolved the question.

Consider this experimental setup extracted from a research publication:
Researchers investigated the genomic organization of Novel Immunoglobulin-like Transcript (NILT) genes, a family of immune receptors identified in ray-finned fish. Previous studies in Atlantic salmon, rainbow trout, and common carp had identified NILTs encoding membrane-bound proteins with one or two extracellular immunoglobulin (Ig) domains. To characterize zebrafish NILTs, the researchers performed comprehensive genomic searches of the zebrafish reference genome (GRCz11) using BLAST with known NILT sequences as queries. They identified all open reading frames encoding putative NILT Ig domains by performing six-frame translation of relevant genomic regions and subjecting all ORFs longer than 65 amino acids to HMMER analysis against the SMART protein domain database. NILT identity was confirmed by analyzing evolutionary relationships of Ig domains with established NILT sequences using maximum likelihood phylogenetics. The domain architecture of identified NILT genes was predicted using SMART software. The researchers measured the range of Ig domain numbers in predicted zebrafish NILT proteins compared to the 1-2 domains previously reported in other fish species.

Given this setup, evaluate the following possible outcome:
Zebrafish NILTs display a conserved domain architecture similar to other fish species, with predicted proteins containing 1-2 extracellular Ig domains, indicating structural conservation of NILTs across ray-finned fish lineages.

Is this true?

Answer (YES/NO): NO